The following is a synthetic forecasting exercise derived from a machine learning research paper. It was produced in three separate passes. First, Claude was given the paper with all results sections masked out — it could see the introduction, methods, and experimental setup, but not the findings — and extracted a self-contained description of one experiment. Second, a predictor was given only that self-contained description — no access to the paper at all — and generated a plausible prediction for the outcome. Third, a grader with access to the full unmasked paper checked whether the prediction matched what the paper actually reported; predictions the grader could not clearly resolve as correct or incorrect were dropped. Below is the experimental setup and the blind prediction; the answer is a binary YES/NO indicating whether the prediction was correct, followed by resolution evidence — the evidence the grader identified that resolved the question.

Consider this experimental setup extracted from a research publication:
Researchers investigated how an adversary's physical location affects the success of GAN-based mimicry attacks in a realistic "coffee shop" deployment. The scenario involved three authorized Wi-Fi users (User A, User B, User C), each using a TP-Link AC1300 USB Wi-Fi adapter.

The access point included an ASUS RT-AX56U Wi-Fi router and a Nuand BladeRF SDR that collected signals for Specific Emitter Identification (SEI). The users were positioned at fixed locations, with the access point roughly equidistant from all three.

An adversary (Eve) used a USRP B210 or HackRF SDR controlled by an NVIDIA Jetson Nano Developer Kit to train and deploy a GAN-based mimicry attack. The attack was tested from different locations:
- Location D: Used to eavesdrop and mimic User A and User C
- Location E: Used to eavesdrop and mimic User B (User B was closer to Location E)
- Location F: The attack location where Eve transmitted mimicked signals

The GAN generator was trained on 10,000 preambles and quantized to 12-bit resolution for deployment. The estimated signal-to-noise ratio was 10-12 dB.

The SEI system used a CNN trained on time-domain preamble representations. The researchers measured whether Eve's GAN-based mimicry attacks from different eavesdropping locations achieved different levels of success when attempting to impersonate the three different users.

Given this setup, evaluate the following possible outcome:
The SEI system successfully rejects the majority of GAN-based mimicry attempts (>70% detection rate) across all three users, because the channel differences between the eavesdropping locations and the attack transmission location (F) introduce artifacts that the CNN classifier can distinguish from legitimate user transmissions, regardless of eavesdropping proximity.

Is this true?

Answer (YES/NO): NO